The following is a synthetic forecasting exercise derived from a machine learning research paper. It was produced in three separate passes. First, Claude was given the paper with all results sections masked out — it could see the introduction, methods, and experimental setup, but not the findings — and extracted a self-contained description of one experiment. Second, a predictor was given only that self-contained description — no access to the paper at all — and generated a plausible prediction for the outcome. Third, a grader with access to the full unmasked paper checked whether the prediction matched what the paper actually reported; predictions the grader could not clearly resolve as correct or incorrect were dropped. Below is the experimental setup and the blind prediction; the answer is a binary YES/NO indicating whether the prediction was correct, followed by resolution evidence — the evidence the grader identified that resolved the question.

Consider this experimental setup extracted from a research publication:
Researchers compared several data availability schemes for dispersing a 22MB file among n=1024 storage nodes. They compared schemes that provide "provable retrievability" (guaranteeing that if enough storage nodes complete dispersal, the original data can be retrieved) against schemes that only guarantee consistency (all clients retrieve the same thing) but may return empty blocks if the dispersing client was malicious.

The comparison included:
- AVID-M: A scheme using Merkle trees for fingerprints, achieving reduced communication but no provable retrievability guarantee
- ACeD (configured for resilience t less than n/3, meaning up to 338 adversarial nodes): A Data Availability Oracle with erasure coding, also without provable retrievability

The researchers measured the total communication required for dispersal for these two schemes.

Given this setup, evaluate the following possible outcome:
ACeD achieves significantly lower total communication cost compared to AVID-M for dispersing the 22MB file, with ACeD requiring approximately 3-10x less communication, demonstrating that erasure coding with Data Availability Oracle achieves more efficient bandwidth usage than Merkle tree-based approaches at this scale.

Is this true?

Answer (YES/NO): NO